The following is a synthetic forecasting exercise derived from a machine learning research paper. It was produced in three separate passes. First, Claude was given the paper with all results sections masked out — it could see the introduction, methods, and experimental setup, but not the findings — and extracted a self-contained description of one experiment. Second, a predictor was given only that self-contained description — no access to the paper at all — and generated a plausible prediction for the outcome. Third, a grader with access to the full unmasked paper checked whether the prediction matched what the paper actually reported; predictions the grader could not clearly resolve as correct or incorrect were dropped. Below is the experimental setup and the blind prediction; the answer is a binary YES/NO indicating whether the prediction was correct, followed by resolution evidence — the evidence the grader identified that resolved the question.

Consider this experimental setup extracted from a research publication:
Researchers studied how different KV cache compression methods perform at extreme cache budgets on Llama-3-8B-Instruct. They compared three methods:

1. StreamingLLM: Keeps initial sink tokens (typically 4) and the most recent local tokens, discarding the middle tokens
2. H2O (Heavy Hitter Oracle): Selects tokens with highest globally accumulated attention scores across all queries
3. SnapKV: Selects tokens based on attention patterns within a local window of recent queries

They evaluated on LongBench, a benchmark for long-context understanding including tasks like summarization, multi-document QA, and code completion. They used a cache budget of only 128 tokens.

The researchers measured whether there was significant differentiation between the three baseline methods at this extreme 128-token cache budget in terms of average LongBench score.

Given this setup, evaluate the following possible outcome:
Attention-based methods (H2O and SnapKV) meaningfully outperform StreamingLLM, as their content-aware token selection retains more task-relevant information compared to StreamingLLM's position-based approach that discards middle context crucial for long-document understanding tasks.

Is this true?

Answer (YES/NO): YES